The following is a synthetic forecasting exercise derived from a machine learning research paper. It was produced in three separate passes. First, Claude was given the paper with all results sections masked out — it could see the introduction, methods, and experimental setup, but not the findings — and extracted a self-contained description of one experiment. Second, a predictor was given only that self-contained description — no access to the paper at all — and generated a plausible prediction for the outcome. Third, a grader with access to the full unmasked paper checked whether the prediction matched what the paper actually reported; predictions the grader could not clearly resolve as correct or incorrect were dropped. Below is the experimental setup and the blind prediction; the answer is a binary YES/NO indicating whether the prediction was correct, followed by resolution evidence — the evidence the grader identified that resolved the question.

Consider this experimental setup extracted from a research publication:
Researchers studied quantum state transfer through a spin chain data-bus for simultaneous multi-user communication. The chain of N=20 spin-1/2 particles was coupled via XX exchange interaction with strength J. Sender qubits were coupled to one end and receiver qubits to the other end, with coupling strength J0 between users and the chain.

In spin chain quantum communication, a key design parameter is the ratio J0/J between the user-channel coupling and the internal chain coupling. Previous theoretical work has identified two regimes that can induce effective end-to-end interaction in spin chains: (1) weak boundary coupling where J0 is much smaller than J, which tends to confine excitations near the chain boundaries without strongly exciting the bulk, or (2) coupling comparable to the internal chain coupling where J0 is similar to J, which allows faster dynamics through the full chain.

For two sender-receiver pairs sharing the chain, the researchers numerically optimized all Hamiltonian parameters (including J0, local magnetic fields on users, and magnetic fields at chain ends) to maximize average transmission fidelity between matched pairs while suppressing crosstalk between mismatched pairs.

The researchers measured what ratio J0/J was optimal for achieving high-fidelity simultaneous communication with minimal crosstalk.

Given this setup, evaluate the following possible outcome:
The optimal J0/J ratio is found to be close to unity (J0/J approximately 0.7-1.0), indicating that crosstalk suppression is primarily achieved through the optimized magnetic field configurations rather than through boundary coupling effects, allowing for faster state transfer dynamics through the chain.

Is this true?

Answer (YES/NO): YES